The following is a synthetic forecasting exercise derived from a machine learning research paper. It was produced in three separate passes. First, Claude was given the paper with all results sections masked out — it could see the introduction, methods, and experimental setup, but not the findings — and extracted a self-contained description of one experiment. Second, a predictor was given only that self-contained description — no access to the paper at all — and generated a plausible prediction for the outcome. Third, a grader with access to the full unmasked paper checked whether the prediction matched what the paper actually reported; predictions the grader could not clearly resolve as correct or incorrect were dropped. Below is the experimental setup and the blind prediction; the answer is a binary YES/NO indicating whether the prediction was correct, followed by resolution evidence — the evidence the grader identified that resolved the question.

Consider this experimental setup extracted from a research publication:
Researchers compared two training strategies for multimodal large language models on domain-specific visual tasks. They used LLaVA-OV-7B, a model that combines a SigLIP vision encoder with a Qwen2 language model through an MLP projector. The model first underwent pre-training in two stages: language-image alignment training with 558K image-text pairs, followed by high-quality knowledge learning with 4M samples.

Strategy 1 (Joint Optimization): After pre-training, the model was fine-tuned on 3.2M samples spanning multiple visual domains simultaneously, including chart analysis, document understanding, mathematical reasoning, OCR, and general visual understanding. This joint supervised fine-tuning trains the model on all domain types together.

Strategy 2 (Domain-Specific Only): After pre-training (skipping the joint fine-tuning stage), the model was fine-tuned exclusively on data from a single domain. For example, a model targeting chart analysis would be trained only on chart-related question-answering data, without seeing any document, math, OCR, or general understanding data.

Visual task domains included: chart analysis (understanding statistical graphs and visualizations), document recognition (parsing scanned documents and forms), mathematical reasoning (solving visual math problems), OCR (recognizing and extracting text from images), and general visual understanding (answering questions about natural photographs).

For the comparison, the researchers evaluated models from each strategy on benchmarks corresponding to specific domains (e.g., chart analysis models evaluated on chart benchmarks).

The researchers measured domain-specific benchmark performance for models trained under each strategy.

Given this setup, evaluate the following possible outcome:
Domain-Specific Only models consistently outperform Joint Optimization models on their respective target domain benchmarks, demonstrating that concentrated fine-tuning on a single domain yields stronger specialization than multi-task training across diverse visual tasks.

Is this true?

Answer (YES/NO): NO